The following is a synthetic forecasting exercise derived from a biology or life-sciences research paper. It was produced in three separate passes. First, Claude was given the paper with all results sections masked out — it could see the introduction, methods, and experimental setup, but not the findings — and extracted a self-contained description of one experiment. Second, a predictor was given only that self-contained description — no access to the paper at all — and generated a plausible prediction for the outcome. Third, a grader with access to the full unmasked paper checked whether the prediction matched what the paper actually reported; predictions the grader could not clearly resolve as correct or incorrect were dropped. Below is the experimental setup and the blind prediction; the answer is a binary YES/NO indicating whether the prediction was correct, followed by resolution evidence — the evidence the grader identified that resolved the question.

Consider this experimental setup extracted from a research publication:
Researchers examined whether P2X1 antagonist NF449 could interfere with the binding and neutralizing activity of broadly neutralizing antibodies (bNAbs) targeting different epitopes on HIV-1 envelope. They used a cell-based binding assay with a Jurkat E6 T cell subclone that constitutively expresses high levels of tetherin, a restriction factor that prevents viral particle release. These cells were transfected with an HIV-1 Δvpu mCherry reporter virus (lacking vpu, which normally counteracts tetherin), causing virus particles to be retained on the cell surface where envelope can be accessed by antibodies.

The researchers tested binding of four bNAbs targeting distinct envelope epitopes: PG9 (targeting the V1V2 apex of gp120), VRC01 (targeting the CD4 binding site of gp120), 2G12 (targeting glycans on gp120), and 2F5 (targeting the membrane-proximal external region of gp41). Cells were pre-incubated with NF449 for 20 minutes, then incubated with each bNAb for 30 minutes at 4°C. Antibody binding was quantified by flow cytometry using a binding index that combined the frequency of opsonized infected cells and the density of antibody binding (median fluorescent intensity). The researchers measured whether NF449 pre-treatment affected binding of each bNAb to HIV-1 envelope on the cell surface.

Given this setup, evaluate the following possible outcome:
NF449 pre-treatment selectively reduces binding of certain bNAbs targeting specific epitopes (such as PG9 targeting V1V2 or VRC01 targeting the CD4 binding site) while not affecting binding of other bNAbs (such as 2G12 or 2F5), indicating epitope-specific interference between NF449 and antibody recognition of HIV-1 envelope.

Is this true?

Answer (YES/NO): NO